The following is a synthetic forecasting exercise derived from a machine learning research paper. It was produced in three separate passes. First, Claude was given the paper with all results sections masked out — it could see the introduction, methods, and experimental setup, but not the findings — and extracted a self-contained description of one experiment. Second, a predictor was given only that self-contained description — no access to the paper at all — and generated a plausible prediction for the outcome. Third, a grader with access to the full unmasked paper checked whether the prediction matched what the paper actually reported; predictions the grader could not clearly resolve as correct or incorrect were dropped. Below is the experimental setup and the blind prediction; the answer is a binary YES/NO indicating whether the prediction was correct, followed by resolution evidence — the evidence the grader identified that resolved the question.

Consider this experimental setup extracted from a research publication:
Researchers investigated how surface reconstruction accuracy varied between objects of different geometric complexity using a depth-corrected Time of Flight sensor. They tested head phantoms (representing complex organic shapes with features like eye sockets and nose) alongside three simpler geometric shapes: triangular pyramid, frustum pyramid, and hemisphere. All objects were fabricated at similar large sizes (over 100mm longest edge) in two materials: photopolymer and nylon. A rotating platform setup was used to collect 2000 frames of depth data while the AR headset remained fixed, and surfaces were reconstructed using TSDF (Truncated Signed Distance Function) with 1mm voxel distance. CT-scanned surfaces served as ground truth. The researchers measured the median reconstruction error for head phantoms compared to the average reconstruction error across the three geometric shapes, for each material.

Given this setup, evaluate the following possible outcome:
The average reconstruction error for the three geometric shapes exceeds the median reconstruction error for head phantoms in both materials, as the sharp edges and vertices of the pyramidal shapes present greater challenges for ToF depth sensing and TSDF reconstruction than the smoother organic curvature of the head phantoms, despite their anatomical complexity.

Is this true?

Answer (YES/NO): YES